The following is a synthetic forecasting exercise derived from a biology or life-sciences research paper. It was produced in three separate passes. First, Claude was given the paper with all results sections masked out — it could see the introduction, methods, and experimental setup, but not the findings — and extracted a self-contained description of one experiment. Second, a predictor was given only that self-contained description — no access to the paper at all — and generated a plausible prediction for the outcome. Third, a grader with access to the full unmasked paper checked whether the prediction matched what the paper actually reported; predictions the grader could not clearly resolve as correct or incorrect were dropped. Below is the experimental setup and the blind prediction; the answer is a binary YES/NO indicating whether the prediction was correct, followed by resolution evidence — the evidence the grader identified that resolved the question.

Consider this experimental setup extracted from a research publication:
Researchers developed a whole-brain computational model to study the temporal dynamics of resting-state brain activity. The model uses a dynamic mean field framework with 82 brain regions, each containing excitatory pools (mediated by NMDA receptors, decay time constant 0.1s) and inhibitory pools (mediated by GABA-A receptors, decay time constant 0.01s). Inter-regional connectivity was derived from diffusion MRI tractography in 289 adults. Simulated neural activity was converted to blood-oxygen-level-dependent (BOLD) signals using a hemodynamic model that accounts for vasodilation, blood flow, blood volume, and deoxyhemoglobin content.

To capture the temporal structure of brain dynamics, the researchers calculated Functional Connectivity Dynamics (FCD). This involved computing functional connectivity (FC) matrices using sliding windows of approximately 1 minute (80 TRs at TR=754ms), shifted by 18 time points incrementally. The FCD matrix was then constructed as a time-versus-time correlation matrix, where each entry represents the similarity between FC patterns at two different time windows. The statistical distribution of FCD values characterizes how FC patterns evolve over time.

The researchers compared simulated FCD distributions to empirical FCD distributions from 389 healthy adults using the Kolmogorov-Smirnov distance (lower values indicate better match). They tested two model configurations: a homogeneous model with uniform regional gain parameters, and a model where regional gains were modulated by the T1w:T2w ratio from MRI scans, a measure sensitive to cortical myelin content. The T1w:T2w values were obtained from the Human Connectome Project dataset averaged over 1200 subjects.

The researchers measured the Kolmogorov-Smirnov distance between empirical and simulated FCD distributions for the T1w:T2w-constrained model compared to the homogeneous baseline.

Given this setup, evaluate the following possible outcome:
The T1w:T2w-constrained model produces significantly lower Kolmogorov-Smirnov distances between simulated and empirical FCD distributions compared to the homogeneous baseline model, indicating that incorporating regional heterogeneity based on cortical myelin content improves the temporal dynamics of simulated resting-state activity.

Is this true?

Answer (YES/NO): YES